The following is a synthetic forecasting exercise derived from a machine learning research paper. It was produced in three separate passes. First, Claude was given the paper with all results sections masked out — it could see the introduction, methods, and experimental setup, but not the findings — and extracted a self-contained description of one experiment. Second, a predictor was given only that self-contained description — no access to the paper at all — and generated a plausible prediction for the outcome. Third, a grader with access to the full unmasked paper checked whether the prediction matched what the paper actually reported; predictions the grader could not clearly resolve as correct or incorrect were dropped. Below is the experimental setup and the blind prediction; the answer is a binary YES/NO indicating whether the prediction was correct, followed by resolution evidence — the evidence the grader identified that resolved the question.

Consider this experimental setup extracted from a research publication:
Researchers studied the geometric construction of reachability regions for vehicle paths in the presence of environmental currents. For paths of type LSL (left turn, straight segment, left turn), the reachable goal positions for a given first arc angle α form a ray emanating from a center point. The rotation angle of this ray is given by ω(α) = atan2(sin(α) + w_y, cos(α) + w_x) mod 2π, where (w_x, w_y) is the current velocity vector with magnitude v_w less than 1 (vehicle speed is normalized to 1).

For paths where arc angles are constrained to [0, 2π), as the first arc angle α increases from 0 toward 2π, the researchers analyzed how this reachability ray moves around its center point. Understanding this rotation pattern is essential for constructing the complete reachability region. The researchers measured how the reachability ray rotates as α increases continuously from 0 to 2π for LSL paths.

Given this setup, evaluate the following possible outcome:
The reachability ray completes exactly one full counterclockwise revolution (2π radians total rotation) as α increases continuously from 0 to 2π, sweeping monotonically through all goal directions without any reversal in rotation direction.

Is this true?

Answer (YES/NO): YES